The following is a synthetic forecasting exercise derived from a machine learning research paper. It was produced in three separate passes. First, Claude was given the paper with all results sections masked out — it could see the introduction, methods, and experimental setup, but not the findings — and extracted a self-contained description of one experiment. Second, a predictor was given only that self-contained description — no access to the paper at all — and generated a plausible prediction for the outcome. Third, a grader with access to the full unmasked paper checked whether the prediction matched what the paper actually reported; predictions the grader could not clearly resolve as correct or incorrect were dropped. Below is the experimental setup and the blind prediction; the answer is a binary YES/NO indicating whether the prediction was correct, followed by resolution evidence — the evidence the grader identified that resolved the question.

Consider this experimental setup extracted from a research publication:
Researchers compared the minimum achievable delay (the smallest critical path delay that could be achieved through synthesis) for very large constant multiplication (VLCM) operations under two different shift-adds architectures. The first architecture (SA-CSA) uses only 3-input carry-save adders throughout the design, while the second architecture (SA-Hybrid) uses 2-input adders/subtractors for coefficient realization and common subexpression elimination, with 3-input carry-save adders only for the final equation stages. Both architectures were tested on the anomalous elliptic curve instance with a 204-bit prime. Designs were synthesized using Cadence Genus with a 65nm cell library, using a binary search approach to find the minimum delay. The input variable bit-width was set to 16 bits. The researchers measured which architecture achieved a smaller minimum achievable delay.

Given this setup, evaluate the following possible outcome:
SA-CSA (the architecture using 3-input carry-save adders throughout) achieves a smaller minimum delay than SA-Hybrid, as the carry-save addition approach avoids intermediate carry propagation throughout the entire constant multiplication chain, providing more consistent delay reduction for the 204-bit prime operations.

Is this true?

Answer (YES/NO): YES